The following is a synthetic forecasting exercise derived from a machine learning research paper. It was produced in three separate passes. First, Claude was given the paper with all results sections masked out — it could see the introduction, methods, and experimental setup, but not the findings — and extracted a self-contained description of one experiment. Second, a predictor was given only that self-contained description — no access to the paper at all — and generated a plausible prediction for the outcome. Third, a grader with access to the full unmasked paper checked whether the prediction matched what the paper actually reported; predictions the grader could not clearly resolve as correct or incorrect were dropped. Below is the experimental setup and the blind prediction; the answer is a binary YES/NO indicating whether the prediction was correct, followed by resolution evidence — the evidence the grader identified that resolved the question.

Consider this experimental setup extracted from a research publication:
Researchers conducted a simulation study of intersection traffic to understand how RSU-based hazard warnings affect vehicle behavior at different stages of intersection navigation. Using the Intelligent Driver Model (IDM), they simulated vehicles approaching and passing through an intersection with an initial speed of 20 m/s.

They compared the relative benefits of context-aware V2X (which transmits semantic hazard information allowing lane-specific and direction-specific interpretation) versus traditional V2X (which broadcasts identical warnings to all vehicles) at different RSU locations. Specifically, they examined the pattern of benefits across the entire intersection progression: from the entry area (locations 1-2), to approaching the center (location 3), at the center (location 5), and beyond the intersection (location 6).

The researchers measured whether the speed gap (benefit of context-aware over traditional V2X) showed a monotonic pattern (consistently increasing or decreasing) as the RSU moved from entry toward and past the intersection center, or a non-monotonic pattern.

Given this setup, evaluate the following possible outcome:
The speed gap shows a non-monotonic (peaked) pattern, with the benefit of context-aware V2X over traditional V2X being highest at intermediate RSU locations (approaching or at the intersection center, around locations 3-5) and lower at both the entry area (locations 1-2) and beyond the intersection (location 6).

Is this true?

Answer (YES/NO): NO